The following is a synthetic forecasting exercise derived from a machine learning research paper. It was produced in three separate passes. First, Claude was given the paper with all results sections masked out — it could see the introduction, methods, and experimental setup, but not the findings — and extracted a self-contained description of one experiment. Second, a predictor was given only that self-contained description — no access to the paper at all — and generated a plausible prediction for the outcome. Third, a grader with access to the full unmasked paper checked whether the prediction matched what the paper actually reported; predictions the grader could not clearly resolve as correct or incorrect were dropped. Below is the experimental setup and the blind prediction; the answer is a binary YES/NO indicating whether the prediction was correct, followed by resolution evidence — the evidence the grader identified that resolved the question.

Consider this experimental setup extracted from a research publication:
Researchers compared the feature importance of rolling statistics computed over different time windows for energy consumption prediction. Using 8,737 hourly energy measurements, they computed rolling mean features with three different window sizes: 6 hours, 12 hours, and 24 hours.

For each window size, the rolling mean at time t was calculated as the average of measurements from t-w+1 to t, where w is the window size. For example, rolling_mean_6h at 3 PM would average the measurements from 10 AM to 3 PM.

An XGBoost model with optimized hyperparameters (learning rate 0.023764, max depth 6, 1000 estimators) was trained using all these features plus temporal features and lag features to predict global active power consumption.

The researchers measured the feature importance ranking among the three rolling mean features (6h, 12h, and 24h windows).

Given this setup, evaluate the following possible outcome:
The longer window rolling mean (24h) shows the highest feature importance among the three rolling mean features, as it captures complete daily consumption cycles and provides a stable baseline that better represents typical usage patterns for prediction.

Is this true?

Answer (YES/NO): NO